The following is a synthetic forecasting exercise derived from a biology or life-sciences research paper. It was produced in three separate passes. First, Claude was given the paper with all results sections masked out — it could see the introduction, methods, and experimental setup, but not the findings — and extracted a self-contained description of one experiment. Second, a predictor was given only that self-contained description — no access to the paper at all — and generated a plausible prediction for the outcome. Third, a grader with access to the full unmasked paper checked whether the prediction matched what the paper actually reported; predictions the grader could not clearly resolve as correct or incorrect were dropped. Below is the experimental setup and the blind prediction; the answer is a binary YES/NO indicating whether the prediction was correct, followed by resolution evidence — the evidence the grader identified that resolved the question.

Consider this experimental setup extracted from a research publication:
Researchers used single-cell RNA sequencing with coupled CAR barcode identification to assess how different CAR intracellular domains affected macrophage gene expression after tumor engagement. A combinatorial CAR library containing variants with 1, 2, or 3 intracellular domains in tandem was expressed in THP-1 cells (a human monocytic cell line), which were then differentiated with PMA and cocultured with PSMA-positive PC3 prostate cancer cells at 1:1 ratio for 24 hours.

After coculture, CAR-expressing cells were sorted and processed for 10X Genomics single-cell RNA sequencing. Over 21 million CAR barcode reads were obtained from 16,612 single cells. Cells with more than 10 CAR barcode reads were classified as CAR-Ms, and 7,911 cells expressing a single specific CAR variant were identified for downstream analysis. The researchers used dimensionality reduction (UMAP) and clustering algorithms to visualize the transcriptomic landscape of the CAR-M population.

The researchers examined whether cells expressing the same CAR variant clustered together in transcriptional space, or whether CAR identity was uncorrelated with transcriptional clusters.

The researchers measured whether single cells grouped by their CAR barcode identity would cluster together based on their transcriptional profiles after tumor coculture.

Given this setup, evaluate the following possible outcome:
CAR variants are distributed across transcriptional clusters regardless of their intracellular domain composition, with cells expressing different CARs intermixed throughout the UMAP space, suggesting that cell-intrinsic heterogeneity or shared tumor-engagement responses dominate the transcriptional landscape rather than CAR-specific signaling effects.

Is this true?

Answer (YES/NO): NO